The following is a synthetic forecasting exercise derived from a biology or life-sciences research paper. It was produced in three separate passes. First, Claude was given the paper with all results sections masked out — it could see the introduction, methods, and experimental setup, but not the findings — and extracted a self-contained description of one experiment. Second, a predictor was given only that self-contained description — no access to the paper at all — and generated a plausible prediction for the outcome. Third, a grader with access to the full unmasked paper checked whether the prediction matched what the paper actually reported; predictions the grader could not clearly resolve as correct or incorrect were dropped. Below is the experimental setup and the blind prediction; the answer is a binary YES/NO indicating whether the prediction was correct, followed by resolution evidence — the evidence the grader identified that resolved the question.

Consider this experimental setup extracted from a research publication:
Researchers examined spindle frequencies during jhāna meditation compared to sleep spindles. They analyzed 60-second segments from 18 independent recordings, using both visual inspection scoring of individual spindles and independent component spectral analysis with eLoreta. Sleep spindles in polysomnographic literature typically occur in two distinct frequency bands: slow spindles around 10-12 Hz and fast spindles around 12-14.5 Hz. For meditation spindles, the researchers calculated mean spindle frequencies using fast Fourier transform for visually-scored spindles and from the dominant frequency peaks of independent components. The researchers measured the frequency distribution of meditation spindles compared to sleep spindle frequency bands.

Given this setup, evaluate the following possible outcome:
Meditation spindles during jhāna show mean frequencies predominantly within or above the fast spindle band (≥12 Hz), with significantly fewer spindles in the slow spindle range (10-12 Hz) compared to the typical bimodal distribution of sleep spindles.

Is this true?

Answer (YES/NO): NO